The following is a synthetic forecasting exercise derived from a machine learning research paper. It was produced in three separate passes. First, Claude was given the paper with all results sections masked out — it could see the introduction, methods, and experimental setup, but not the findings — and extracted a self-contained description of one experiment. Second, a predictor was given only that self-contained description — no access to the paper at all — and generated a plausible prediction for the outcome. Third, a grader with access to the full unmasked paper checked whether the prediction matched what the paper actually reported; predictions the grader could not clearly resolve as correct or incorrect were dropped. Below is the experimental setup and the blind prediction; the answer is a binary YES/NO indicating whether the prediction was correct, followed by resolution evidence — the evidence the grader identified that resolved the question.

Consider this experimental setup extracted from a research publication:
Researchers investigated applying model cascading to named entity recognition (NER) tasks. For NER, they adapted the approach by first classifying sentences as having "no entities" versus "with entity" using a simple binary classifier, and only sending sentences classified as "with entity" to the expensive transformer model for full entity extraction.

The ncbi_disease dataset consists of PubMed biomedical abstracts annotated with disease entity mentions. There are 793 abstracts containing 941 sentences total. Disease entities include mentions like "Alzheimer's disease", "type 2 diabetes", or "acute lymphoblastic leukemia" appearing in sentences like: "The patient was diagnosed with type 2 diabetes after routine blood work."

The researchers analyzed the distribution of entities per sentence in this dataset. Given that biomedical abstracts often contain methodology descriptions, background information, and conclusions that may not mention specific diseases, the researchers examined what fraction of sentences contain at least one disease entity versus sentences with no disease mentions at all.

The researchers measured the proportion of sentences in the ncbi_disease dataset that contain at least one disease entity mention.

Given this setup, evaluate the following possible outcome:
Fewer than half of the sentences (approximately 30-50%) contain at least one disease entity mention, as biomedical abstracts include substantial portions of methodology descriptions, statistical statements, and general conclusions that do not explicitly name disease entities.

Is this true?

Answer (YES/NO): NO